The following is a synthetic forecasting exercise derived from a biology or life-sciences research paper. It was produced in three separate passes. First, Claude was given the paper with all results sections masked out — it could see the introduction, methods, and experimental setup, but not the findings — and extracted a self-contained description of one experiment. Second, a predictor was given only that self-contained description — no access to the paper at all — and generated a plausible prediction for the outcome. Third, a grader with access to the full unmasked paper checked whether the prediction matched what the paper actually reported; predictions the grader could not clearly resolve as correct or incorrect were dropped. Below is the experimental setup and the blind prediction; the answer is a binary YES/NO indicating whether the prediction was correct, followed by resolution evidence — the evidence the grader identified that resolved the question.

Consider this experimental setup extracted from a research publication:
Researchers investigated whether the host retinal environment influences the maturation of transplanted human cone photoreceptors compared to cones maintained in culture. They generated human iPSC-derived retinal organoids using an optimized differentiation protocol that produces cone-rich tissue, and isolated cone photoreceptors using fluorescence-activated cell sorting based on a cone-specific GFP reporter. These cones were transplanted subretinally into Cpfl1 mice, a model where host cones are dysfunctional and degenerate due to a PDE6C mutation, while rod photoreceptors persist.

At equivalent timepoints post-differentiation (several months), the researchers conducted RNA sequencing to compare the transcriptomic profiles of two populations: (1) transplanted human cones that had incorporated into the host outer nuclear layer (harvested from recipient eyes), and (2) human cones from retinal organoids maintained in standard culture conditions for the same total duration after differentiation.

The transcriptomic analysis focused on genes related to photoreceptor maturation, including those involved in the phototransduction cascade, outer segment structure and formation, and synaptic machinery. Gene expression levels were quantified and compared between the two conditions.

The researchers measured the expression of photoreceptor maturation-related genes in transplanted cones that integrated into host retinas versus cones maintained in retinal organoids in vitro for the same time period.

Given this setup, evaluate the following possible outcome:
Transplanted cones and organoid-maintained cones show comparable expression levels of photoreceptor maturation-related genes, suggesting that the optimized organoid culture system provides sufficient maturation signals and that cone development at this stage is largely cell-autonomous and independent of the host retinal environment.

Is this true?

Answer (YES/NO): NO